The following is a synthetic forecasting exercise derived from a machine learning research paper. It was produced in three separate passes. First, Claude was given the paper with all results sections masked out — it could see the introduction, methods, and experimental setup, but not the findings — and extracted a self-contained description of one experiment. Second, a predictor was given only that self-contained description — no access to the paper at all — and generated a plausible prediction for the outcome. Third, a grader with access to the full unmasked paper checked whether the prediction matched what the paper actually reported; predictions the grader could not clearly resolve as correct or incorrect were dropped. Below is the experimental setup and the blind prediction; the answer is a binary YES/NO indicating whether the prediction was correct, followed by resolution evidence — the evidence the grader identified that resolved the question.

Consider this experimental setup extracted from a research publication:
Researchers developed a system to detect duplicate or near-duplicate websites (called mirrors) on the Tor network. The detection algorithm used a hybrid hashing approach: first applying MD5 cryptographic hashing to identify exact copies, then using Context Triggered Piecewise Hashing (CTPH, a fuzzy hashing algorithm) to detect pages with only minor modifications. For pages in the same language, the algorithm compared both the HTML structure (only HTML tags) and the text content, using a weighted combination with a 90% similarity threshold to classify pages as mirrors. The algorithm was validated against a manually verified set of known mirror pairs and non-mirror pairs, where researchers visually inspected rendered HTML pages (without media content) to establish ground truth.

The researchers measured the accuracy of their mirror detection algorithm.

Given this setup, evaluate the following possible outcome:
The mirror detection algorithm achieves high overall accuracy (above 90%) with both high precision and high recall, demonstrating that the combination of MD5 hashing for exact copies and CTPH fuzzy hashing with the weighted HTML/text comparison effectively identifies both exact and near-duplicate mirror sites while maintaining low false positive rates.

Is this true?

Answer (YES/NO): YES